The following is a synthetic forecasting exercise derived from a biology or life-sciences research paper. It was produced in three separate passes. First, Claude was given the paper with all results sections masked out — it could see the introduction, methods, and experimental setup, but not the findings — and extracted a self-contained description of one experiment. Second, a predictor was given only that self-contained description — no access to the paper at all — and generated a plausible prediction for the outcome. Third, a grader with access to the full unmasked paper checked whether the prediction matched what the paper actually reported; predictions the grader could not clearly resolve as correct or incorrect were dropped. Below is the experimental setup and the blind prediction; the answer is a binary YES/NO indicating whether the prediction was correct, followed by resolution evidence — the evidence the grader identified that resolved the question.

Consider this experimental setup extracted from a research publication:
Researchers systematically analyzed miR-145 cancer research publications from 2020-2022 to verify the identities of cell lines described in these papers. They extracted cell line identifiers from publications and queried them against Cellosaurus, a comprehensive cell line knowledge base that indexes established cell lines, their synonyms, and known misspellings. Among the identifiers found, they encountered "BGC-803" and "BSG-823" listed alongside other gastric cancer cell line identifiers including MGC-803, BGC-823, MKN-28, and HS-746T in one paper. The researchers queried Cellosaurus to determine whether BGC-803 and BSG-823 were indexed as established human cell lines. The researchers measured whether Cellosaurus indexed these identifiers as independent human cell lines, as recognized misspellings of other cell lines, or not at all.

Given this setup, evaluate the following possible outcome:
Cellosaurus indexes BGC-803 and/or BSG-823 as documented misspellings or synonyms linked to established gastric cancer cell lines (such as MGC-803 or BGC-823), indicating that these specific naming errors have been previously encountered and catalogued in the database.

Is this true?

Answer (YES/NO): YES